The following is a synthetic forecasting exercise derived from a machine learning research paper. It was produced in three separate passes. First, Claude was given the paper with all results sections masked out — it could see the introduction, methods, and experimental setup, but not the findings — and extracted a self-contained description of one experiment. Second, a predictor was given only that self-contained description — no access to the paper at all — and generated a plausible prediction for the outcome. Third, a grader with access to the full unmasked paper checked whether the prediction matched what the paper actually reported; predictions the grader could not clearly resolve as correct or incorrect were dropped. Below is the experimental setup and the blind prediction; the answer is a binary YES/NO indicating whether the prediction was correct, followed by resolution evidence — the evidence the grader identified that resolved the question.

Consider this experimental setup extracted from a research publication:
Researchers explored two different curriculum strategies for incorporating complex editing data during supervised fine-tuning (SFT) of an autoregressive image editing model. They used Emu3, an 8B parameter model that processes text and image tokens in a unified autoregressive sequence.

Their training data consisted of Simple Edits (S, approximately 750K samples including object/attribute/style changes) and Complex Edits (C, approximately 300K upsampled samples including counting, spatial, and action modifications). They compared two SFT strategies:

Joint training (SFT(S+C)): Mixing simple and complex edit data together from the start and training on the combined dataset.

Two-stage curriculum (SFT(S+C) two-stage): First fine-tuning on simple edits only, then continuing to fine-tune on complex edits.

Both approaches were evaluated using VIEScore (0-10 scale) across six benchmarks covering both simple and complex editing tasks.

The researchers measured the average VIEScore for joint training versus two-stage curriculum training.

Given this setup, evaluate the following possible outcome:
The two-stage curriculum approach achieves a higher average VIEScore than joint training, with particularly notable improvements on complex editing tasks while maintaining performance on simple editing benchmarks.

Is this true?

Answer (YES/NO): NO